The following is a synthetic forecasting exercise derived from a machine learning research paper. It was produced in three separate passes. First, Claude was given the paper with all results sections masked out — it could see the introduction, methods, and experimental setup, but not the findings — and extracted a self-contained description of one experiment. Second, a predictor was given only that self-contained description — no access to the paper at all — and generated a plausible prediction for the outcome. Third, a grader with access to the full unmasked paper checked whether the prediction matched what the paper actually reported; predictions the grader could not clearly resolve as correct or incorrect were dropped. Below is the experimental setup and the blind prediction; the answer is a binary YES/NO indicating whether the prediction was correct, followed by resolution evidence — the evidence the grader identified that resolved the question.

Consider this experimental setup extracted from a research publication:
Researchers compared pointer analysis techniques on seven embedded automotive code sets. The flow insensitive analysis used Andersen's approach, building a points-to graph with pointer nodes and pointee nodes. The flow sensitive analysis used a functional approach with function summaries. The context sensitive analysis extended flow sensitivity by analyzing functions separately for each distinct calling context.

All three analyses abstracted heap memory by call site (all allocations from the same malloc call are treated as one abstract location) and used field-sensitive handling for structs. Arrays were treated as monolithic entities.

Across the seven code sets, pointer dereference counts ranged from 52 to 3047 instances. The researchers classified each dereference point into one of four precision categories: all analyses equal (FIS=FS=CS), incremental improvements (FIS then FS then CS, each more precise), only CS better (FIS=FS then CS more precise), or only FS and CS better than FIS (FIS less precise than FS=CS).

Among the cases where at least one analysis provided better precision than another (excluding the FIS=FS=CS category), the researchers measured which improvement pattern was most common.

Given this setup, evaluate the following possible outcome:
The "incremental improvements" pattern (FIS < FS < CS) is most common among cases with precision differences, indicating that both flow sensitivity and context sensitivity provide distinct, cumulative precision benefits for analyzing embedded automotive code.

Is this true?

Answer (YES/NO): NO